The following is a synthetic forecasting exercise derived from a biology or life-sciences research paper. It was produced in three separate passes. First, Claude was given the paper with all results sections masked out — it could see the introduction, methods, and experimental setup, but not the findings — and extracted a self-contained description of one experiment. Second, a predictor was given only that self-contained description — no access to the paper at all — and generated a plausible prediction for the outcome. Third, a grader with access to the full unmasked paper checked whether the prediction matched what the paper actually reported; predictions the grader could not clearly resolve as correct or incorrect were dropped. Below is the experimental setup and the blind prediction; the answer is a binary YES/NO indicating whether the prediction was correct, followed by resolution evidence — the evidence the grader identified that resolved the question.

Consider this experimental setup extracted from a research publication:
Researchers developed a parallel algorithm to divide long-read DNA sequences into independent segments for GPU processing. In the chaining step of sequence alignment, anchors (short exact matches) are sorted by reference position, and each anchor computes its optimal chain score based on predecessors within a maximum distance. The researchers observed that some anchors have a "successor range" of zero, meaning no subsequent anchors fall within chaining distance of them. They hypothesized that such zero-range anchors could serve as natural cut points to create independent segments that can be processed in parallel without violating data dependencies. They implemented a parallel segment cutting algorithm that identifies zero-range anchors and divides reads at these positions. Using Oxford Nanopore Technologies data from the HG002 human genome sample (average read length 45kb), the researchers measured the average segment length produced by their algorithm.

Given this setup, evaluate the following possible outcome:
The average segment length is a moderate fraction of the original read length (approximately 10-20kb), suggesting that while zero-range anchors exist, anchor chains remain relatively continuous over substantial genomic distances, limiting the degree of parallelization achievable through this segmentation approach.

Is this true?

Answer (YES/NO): NO